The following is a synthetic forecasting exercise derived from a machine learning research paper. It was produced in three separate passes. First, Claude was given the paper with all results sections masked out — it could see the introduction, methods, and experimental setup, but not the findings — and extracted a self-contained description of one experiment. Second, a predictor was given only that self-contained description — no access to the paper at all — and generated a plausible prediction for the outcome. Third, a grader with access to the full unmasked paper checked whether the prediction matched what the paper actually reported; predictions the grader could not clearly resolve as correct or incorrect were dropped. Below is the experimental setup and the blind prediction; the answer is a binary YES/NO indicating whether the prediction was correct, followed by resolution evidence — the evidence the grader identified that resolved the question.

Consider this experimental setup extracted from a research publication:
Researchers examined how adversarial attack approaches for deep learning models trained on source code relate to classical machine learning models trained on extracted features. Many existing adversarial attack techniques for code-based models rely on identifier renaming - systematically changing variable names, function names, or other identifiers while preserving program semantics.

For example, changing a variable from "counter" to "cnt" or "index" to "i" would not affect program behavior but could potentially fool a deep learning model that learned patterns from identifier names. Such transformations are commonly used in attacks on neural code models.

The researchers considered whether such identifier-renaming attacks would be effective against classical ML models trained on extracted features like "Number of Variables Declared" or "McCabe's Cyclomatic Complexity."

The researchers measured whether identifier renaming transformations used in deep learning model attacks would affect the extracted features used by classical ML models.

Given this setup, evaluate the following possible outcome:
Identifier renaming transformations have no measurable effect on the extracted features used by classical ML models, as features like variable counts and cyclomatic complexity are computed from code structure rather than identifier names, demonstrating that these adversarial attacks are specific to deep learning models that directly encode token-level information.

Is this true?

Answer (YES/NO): YES